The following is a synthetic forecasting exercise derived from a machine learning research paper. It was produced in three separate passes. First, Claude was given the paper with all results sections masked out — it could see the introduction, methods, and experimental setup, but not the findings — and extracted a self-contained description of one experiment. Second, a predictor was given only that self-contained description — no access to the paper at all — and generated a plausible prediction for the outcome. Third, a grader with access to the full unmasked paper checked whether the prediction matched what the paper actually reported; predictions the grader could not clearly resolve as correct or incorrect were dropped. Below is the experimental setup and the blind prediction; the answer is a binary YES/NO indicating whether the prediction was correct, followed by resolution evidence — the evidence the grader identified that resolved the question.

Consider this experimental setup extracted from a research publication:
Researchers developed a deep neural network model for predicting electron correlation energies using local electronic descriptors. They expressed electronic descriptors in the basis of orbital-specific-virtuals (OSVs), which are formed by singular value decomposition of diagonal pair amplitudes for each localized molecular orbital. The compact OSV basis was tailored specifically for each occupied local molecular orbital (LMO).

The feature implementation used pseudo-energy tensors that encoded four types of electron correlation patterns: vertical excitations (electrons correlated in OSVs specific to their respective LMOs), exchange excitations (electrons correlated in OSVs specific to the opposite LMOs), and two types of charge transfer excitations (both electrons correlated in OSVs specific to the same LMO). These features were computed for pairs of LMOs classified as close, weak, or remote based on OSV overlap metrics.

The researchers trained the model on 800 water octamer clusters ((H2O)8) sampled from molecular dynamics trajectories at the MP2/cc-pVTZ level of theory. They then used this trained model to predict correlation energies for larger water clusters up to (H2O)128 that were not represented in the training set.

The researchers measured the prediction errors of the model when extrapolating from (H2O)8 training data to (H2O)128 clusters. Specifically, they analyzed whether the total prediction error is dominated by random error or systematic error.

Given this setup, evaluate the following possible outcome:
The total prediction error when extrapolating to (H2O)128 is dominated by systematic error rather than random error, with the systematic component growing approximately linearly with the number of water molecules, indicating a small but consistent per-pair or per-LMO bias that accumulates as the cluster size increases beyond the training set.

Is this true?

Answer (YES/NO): NO